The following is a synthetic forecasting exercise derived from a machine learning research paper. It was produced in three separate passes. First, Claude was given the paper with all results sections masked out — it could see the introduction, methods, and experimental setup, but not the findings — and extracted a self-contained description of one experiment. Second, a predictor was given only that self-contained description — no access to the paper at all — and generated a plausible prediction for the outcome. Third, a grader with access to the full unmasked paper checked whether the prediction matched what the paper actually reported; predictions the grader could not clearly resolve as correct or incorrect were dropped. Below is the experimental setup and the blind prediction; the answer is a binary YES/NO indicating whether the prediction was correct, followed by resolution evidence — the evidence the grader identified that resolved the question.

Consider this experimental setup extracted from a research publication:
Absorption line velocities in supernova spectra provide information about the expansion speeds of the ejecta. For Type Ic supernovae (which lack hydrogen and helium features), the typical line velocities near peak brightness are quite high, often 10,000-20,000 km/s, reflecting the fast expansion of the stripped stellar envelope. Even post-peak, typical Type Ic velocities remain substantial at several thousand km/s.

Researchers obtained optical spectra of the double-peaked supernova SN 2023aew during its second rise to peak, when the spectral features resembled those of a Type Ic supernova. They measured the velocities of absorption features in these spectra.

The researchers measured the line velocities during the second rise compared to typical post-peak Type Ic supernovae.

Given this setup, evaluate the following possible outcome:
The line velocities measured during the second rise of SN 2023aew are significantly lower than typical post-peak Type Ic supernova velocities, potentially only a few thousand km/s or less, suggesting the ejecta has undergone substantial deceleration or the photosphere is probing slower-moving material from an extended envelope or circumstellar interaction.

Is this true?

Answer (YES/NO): NO